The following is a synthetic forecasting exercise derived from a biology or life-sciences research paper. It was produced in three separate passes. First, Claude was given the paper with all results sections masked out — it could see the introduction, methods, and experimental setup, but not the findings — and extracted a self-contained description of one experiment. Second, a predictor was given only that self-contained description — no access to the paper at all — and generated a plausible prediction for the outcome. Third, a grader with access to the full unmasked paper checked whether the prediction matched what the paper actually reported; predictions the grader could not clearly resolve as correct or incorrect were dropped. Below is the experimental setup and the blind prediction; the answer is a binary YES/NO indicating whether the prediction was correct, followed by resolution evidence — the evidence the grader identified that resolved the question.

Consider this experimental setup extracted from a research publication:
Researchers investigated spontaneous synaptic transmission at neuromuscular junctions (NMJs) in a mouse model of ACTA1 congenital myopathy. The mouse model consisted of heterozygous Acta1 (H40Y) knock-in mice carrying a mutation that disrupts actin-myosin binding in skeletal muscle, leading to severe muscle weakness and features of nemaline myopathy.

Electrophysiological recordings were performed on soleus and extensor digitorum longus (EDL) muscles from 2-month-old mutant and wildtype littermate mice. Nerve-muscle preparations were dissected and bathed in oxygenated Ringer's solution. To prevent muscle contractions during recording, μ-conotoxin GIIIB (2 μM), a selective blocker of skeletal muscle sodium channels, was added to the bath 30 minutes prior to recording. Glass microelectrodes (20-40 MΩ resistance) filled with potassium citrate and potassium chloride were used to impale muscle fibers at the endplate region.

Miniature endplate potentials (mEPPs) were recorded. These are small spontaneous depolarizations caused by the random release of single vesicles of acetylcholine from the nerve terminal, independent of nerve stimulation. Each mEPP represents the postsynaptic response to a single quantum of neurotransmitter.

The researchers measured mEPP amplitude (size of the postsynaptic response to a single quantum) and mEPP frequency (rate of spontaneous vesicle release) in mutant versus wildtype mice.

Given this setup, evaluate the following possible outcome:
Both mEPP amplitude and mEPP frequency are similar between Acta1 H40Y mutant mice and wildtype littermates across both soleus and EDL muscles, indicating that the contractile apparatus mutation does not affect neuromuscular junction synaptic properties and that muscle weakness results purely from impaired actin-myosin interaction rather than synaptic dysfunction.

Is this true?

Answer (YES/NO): NO